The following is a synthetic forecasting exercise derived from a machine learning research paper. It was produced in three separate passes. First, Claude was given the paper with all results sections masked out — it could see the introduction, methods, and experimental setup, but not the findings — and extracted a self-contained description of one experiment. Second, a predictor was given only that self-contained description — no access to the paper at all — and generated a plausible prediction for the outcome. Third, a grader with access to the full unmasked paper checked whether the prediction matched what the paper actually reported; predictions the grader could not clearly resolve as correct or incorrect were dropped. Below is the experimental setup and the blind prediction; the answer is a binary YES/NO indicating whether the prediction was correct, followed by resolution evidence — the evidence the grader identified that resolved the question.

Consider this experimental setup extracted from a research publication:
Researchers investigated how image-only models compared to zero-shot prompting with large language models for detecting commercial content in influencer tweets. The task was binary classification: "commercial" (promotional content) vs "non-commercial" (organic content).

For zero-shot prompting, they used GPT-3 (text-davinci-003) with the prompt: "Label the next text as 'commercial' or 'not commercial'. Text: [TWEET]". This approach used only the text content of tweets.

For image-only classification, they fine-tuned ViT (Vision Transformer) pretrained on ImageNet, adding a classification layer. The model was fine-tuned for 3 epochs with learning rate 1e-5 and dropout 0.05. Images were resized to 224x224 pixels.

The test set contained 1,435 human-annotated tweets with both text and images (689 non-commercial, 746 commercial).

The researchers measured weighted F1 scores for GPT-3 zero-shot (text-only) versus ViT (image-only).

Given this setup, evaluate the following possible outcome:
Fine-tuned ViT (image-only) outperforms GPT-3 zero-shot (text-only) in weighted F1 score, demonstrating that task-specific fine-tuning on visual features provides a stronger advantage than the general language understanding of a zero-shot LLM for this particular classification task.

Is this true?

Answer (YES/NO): NO